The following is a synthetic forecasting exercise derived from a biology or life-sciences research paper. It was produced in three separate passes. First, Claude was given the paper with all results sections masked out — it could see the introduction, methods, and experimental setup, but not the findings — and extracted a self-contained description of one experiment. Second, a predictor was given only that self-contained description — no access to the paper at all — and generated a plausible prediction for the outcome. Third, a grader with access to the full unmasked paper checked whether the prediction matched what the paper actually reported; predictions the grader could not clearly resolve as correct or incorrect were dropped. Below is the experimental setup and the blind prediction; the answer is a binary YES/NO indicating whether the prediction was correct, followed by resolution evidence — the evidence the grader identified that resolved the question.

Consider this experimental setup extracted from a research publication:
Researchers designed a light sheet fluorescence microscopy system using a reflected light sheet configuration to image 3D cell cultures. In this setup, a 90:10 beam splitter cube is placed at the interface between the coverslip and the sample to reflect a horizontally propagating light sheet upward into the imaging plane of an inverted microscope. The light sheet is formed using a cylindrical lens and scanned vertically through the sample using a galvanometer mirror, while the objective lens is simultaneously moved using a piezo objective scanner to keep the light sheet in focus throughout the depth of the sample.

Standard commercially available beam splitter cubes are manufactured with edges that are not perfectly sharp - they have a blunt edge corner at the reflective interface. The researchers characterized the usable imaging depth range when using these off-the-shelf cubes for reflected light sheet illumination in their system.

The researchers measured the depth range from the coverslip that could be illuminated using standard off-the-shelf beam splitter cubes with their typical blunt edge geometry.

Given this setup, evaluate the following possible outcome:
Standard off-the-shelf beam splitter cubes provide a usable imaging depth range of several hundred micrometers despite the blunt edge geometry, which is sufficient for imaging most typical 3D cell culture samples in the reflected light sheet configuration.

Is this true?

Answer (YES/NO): YES